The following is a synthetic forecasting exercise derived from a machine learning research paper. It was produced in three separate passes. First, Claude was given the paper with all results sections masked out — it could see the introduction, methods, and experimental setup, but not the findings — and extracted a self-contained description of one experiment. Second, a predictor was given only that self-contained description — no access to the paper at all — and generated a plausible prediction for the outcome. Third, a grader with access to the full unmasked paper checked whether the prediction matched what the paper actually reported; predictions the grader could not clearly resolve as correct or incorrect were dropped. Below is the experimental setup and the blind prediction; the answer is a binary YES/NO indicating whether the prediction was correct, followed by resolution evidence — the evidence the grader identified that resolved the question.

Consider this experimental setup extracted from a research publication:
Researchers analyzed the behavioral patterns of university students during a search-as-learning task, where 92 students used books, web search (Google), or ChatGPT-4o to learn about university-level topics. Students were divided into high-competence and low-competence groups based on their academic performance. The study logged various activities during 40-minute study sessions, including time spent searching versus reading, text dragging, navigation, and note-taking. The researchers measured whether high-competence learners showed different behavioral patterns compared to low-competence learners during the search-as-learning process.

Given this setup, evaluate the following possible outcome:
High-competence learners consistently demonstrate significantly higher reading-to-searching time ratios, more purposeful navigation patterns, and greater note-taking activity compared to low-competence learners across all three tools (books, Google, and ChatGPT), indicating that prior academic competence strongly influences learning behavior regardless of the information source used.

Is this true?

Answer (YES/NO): NO